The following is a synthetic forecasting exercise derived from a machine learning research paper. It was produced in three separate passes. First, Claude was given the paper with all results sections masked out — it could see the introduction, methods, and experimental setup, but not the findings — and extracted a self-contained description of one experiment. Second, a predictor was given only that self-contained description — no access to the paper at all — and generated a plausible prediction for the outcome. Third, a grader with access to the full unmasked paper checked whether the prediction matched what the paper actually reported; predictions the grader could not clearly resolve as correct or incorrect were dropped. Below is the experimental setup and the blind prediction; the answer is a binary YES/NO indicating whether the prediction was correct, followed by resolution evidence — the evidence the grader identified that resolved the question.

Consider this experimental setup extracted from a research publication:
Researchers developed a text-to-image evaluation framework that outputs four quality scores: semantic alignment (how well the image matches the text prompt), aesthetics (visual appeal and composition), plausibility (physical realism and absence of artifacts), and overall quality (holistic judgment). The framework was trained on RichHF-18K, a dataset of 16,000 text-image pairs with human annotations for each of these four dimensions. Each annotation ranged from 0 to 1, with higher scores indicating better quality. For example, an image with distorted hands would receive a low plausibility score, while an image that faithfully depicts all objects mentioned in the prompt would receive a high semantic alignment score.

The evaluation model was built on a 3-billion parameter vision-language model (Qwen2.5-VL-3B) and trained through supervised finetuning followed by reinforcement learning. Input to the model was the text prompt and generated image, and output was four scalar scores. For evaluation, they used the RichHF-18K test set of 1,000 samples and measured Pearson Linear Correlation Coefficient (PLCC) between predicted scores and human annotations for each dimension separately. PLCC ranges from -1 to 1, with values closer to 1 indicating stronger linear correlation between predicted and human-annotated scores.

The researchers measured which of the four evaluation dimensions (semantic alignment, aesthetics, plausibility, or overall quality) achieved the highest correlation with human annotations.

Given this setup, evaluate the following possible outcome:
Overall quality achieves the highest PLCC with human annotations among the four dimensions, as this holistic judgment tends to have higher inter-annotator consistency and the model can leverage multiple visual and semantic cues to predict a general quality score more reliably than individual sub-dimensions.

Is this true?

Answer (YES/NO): NO